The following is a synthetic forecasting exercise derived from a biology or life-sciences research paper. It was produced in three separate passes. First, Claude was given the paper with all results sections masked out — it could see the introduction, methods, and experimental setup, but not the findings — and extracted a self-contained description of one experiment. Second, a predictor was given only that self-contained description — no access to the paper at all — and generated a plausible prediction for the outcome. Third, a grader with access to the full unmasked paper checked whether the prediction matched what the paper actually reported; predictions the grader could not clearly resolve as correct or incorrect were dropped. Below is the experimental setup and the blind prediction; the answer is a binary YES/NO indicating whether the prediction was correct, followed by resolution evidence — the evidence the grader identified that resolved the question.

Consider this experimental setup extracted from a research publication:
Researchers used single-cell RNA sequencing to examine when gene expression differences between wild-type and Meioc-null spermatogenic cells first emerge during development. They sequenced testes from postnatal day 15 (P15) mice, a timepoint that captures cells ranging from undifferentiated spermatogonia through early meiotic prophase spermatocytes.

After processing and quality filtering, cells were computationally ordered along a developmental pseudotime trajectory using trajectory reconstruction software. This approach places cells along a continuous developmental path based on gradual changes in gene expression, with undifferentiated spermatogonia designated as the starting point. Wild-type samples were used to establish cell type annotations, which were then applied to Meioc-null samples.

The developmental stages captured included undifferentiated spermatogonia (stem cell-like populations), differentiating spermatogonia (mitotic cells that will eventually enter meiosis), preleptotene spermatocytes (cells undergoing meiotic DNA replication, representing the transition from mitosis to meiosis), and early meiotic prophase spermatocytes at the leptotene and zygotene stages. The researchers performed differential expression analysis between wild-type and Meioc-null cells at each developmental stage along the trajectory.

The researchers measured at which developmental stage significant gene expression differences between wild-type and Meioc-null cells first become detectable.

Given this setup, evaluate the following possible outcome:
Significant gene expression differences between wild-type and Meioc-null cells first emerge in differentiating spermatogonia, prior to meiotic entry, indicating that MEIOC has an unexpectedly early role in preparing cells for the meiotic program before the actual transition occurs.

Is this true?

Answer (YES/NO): YES